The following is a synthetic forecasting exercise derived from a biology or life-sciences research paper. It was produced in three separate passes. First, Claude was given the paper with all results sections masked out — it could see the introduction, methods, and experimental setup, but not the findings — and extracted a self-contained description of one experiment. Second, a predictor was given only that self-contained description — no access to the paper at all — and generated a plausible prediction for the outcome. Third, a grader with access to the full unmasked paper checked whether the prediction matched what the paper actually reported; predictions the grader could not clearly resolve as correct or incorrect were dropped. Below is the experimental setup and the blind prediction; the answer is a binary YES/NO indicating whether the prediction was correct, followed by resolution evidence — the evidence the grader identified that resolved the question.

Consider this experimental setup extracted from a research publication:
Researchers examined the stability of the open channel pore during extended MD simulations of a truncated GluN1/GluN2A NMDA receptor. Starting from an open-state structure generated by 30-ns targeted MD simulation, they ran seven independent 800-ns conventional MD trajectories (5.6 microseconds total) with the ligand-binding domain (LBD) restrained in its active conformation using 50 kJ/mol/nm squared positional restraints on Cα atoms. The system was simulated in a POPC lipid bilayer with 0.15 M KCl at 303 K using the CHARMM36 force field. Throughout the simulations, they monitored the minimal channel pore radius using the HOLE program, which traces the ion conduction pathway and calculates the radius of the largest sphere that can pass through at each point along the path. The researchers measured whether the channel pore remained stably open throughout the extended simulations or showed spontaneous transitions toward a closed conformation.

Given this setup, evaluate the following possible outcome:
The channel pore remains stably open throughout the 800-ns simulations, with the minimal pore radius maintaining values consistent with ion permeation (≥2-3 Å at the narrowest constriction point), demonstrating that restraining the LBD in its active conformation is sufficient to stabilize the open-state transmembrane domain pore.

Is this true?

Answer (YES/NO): NO